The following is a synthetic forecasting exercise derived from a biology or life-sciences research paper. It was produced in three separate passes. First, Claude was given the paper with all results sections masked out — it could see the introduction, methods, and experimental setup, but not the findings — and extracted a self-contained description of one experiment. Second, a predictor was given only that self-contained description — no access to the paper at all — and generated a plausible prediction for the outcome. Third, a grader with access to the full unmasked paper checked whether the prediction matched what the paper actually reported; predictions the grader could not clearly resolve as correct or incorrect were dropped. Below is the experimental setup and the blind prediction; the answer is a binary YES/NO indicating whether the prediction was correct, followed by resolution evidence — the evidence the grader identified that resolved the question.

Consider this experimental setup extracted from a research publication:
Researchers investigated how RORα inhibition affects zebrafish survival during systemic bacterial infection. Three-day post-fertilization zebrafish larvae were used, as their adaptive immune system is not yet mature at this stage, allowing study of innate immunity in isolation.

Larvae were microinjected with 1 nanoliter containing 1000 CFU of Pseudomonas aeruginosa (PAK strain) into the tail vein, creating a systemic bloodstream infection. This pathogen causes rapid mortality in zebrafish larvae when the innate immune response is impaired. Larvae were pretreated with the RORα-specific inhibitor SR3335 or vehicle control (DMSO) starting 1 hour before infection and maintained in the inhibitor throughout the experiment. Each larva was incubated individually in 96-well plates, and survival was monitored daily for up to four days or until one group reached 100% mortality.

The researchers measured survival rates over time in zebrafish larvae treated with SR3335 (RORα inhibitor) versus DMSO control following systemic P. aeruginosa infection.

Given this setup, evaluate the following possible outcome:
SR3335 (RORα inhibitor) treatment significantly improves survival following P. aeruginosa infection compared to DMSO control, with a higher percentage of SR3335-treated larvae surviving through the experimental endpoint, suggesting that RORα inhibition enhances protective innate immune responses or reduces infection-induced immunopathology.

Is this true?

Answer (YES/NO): NO